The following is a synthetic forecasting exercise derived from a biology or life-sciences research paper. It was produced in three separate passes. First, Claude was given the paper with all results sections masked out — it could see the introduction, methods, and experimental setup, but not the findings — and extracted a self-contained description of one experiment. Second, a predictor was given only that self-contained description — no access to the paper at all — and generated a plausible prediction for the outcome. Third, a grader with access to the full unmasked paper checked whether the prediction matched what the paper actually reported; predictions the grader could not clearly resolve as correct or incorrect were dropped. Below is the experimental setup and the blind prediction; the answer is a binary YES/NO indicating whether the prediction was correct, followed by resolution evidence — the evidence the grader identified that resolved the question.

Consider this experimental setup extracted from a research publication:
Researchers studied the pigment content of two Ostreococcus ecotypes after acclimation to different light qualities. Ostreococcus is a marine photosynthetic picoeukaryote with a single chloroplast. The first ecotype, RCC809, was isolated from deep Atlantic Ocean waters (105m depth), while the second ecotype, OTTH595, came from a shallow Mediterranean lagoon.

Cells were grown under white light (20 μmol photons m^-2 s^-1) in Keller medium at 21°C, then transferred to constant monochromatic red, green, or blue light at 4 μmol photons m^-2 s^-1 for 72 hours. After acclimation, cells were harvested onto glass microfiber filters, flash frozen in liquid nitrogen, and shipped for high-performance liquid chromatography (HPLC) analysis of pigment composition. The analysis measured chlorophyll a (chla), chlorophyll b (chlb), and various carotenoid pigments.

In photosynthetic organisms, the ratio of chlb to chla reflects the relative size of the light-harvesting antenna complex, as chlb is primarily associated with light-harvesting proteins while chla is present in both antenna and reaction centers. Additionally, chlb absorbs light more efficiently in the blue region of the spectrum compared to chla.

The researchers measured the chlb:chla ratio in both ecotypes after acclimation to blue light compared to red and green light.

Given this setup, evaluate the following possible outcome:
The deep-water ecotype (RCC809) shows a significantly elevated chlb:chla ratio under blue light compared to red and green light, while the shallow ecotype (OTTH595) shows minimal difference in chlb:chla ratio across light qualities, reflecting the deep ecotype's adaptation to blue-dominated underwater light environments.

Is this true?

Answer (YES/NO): YES